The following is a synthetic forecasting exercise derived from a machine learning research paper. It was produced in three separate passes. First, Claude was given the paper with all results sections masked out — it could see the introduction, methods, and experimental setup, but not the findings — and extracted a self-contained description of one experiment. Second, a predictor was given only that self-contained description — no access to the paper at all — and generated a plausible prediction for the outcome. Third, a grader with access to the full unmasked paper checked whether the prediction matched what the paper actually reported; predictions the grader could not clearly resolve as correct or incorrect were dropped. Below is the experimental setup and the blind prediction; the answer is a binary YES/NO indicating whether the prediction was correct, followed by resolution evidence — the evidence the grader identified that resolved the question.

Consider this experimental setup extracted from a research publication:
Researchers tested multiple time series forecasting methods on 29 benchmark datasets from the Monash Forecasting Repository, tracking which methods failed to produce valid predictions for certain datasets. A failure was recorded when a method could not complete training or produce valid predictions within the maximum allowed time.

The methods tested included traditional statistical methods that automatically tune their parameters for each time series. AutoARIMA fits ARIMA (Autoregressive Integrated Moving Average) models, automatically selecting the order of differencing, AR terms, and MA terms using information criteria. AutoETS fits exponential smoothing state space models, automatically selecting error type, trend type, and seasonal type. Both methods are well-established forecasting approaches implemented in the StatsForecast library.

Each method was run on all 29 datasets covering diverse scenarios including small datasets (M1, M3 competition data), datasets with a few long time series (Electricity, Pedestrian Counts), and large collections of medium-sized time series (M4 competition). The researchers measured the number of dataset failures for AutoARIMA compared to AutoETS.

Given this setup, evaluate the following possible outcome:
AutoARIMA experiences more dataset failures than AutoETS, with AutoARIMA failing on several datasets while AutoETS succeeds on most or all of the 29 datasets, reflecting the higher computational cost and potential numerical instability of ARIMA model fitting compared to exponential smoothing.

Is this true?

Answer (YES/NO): YES